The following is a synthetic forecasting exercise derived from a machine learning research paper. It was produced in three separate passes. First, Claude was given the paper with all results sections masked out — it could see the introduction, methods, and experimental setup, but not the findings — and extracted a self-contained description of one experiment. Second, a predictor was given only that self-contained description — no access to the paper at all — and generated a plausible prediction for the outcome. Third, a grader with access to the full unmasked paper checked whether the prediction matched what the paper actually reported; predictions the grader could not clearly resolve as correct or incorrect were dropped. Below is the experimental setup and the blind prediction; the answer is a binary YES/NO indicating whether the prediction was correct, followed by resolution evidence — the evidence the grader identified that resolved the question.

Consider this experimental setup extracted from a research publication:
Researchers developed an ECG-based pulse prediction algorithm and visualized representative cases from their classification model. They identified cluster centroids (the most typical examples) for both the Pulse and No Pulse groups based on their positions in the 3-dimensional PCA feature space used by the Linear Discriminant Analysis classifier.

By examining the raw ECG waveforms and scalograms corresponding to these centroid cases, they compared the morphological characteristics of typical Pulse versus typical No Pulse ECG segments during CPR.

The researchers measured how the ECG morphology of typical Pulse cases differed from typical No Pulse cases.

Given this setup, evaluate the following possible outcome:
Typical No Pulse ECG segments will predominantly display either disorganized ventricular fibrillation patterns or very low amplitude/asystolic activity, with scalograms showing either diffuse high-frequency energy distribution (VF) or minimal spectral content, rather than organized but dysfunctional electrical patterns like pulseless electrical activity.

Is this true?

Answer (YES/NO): NO